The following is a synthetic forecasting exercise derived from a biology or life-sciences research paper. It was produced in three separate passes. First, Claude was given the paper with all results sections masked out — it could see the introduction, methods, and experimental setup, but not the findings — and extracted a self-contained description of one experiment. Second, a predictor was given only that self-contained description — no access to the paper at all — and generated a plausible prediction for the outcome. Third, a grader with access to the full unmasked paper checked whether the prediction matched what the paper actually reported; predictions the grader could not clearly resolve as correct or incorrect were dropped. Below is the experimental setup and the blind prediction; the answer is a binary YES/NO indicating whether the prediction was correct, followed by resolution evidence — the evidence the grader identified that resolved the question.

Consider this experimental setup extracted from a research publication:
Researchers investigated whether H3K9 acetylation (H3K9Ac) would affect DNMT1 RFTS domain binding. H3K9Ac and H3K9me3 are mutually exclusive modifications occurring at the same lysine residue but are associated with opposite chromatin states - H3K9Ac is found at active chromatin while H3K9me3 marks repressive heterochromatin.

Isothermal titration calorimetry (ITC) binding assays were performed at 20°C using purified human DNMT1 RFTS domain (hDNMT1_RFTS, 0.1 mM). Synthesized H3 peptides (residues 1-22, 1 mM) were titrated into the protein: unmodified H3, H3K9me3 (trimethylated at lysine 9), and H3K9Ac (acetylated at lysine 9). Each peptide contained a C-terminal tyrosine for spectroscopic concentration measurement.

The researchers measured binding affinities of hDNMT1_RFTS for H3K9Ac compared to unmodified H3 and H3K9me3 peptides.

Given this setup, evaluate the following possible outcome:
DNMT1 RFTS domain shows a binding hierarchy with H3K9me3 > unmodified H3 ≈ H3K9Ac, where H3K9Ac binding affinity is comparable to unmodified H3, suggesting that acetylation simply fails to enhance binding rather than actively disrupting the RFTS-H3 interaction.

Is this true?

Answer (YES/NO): NO